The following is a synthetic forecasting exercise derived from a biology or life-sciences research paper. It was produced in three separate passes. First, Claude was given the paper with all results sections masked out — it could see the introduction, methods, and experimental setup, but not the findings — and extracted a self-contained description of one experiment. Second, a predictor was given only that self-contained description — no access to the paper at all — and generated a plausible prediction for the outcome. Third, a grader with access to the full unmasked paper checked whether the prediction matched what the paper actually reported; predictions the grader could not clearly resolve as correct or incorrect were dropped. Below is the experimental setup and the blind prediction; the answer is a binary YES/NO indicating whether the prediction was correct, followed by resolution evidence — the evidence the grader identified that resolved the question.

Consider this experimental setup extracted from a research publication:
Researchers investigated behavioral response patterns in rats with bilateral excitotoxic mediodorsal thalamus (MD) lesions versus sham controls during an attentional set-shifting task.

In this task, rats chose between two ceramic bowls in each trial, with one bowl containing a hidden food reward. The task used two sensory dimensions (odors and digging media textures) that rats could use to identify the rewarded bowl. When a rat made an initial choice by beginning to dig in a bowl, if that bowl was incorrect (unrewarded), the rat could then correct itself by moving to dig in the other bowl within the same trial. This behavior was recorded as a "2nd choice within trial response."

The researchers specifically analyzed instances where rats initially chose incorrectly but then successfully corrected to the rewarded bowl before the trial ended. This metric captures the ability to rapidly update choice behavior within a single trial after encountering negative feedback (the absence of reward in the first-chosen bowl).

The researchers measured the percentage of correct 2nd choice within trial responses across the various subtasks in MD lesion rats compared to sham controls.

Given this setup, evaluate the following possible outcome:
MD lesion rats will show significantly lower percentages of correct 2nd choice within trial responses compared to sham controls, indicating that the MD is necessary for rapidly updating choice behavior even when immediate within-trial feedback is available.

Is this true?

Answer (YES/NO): YES